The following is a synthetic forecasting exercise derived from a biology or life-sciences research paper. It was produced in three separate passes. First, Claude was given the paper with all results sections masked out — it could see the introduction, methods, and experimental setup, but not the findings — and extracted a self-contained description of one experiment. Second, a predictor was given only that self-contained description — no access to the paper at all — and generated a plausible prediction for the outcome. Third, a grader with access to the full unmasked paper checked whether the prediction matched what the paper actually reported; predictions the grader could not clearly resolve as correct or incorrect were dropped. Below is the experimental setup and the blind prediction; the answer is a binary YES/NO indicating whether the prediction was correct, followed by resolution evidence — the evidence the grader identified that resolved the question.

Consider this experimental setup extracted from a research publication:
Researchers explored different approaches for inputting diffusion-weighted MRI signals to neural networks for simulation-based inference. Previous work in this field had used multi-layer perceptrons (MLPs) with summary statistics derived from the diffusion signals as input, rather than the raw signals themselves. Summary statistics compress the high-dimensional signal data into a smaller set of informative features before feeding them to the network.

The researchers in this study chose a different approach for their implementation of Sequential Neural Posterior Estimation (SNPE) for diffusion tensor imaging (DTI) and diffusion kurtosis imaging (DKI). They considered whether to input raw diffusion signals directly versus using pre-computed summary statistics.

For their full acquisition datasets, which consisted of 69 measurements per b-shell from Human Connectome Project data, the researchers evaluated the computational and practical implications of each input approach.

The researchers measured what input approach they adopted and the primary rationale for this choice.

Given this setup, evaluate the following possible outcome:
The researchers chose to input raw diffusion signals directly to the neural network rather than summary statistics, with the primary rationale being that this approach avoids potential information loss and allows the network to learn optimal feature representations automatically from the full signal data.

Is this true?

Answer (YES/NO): NO